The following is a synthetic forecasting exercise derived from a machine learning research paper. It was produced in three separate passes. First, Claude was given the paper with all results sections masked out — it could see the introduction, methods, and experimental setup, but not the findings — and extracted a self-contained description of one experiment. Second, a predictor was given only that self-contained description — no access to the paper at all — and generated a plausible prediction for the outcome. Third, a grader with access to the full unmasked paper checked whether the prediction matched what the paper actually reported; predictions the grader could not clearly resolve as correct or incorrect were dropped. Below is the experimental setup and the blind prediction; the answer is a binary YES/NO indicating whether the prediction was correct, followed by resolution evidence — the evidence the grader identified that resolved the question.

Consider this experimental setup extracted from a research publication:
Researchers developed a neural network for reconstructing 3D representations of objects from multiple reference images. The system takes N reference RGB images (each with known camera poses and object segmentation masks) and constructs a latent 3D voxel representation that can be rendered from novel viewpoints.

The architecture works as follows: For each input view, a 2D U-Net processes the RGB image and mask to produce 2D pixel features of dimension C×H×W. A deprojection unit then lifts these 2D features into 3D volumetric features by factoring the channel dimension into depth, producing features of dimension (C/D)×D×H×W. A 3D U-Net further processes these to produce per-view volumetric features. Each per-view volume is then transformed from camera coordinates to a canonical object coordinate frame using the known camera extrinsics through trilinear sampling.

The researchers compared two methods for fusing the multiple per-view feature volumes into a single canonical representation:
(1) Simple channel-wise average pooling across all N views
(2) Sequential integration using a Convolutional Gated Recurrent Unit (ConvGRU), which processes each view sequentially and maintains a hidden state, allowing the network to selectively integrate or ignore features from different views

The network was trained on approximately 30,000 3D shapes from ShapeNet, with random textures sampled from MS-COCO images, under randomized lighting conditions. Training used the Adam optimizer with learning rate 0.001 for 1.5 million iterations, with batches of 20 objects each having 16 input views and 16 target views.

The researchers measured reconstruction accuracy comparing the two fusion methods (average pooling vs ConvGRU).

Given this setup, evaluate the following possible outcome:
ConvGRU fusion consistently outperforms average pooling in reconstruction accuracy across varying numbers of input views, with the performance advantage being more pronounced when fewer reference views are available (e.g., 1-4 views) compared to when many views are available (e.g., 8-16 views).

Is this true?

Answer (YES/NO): NO